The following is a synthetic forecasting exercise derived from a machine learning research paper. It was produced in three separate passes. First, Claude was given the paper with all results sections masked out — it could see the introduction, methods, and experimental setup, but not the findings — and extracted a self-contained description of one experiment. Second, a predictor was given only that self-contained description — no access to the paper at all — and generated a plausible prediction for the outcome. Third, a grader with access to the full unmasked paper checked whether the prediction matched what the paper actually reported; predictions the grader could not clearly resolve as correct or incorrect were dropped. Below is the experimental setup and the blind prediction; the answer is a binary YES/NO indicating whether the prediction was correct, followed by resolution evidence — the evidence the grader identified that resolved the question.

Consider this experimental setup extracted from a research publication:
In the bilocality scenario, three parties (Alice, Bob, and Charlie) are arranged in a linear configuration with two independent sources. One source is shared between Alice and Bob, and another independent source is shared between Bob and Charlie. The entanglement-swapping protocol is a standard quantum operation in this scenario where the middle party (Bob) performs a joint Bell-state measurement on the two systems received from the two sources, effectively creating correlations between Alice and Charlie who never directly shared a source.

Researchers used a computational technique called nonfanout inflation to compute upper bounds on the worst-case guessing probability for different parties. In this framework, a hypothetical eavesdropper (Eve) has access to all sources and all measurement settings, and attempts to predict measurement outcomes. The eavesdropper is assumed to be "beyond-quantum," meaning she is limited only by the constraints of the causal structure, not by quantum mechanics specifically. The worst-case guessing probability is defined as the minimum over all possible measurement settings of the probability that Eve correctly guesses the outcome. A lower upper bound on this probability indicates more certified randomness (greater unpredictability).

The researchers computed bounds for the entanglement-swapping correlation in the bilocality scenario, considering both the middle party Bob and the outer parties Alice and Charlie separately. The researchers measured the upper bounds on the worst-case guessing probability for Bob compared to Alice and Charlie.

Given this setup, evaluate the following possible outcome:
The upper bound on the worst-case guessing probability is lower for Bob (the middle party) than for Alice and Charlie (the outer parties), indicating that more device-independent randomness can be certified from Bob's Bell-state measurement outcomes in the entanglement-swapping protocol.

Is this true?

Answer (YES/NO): NO